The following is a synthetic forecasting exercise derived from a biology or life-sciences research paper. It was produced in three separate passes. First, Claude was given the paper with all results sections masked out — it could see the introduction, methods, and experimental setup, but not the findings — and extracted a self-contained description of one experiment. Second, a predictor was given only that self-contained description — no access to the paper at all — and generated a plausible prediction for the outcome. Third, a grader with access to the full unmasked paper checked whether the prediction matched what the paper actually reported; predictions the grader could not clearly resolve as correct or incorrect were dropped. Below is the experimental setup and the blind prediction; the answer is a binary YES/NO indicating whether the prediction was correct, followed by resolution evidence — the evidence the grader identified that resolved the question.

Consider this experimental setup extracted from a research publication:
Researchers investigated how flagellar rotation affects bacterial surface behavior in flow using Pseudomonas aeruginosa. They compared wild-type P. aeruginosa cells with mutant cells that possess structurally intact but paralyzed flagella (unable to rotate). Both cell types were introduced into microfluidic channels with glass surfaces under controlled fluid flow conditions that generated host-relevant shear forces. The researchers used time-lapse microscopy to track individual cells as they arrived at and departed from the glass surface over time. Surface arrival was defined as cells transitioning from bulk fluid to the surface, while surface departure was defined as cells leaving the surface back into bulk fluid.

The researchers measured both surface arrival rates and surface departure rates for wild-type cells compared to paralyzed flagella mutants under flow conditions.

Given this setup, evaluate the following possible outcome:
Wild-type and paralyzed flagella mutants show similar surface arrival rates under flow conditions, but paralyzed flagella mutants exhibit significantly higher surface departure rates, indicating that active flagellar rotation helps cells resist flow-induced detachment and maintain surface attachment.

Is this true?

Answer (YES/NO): NO